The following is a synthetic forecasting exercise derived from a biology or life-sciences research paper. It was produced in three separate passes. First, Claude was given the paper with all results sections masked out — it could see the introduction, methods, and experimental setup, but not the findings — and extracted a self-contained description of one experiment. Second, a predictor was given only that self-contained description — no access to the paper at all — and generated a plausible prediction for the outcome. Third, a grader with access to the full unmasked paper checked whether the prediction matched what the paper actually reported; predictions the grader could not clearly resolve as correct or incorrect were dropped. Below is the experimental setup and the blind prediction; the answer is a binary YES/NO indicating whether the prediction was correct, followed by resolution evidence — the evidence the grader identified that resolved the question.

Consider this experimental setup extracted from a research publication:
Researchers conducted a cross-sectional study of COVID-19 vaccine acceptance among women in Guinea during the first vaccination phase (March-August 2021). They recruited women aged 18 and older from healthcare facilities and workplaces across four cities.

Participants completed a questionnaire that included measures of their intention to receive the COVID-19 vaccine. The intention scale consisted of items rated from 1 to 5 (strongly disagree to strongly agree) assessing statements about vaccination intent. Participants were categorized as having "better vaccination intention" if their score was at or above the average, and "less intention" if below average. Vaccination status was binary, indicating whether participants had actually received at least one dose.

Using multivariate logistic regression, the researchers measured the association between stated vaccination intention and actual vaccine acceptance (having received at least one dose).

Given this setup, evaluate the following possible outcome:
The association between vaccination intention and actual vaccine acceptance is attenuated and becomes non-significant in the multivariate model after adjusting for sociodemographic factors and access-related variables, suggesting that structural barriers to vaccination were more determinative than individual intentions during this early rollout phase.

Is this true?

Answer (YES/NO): NO